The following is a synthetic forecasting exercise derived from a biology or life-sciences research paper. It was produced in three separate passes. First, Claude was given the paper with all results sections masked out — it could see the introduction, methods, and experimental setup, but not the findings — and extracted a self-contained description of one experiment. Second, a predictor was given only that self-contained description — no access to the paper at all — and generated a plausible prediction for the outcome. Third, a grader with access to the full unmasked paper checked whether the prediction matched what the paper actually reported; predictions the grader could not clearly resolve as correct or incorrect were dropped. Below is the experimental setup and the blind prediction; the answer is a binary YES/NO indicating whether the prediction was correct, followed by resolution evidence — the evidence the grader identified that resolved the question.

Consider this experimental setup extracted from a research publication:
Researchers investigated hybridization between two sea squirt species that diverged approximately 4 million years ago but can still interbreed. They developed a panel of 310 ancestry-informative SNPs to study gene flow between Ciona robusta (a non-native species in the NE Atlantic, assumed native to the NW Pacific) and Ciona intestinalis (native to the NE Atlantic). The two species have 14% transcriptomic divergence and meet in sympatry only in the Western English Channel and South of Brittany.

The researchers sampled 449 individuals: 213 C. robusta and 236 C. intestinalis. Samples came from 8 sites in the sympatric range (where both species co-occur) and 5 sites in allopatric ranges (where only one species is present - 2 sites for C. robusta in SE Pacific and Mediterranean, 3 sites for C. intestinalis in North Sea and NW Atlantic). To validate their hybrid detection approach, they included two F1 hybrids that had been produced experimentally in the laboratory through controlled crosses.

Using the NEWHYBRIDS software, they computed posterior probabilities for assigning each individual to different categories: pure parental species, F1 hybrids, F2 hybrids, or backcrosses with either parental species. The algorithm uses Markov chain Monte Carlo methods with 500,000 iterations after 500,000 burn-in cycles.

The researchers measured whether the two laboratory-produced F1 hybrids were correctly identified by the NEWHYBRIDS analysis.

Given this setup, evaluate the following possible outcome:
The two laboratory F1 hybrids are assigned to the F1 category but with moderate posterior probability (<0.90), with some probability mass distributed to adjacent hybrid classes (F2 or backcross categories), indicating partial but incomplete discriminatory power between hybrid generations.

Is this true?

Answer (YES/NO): NO